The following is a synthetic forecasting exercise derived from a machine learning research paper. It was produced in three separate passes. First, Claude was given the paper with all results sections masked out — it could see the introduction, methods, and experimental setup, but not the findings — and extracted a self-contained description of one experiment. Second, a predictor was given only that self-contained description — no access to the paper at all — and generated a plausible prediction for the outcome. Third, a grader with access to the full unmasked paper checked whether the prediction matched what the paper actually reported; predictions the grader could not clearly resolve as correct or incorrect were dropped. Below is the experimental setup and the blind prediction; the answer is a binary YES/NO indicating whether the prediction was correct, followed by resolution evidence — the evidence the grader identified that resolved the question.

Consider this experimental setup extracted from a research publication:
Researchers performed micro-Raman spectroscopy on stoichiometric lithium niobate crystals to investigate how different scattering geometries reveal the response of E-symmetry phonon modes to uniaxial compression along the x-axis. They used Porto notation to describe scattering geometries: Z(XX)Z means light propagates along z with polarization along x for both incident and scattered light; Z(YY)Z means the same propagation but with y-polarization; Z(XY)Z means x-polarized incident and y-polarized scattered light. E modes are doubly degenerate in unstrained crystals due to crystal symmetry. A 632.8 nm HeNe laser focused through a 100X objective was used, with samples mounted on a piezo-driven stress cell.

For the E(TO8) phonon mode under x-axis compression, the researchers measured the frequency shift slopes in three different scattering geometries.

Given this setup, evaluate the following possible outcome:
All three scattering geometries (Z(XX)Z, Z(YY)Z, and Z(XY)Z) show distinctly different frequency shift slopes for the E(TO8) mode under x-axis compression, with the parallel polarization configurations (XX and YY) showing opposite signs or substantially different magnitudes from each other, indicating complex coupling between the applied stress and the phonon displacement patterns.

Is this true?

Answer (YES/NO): NO